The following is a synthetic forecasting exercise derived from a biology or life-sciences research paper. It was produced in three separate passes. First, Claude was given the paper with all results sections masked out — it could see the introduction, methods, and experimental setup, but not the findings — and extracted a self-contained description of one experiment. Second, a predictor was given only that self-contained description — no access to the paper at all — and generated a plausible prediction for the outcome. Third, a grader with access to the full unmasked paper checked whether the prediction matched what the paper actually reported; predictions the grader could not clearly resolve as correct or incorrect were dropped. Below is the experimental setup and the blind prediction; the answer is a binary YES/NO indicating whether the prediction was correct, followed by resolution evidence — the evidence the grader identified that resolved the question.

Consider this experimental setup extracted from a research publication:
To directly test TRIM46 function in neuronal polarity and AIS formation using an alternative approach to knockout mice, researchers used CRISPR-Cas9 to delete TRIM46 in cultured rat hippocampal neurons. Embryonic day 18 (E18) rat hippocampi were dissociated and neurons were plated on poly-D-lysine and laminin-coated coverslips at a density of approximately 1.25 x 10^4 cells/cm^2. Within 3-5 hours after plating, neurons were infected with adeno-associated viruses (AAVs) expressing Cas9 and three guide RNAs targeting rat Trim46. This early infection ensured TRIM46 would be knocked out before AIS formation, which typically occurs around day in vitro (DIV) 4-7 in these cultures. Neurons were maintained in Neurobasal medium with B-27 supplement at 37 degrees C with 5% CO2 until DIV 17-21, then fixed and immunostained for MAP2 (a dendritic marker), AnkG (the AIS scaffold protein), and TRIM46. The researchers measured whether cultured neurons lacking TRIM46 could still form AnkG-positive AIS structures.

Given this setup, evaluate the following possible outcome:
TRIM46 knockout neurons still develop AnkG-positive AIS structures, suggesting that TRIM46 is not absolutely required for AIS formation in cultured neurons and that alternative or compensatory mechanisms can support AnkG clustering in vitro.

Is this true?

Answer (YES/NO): YES